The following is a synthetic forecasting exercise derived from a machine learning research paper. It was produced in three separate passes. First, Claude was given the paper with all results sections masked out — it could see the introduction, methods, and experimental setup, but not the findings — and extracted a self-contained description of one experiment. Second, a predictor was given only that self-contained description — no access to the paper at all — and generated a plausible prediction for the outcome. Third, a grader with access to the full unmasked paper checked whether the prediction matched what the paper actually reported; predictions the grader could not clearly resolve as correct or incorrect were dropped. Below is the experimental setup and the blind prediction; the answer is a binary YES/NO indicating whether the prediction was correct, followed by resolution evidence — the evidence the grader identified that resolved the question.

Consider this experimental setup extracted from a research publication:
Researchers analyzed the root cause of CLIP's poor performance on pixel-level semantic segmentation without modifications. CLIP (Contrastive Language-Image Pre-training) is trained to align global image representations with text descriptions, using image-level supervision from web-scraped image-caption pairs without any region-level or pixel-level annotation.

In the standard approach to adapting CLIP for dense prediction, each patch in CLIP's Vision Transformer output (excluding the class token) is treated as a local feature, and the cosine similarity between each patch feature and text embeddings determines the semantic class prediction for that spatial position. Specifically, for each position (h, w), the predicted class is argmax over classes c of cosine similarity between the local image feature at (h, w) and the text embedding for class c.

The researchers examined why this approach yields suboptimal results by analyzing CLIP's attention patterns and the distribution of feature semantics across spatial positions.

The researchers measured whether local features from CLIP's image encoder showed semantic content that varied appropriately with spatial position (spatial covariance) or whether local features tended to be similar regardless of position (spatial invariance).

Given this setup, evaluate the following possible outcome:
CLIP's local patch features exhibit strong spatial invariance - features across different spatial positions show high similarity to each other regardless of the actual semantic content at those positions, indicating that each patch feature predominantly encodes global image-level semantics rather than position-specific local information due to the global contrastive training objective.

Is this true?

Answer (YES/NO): YES